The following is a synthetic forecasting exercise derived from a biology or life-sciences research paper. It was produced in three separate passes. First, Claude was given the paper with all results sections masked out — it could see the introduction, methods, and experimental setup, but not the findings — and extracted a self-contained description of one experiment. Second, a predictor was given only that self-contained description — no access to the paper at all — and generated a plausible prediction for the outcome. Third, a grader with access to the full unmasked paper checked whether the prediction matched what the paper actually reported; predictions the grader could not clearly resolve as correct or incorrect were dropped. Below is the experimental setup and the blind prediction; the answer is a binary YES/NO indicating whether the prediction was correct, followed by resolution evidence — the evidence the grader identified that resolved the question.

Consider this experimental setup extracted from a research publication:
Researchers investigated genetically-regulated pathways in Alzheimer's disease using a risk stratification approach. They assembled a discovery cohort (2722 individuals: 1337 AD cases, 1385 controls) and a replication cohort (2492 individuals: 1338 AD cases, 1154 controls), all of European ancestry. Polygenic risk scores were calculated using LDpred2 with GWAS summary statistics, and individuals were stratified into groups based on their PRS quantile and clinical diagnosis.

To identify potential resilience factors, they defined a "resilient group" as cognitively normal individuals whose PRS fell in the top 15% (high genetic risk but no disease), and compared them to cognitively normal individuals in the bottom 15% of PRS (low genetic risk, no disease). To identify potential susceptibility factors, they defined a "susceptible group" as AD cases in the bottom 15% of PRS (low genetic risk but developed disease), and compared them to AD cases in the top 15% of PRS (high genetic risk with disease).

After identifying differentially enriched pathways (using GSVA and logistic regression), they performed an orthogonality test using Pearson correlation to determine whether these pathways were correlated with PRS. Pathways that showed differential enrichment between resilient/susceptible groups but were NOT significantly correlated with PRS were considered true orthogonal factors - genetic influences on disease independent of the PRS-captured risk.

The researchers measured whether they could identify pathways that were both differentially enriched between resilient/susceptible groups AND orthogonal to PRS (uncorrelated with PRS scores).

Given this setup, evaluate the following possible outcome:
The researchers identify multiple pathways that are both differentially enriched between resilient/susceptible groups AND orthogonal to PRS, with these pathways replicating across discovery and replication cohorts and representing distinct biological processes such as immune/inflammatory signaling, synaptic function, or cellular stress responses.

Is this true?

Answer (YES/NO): NO